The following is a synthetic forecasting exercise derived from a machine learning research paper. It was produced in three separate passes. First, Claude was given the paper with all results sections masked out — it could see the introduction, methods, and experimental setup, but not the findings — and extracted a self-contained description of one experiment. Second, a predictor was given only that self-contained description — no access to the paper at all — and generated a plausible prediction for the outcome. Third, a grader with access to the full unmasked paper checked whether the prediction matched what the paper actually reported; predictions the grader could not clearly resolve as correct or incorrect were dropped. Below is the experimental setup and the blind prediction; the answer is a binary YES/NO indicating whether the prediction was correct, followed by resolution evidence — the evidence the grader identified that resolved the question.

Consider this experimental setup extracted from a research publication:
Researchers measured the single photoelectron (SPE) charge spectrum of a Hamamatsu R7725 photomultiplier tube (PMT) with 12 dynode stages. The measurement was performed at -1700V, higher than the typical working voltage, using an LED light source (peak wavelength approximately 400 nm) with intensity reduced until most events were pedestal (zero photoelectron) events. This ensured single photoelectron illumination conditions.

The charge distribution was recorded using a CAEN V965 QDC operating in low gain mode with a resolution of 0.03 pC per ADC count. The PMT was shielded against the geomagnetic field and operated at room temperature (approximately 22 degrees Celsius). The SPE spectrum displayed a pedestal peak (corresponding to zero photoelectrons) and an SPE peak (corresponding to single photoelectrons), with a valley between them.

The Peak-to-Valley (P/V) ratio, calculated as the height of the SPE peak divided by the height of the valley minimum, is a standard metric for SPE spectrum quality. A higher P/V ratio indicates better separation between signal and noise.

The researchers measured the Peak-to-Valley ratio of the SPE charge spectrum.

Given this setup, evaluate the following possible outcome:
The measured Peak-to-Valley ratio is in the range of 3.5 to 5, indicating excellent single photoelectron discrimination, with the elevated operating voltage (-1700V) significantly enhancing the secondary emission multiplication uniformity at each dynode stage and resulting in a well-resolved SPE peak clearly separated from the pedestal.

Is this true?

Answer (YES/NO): NO